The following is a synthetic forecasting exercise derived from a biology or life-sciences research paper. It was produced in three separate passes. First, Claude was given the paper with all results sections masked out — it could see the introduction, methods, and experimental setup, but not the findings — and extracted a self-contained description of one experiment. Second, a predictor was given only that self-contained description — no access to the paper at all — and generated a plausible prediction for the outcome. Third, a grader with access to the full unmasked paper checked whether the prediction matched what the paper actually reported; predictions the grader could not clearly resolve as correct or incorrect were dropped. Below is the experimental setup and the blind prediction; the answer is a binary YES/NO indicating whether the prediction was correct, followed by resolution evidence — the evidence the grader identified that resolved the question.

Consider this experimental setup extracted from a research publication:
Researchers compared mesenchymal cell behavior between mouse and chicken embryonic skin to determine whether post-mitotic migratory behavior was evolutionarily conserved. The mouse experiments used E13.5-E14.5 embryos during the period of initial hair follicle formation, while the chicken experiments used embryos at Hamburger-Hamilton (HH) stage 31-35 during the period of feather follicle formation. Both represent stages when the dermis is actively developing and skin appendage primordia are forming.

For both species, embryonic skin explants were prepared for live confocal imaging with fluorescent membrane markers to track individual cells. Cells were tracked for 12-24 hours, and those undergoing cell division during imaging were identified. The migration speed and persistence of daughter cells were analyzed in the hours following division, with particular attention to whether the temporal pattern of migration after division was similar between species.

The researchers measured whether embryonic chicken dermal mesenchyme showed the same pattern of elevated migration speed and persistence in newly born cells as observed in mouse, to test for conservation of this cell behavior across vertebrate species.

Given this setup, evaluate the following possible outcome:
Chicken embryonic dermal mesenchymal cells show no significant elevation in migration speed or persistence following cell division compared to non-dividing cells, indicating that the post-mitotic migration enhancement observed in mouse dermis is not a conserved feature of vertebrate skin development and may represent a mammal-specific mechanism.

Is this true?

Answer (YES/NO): NO